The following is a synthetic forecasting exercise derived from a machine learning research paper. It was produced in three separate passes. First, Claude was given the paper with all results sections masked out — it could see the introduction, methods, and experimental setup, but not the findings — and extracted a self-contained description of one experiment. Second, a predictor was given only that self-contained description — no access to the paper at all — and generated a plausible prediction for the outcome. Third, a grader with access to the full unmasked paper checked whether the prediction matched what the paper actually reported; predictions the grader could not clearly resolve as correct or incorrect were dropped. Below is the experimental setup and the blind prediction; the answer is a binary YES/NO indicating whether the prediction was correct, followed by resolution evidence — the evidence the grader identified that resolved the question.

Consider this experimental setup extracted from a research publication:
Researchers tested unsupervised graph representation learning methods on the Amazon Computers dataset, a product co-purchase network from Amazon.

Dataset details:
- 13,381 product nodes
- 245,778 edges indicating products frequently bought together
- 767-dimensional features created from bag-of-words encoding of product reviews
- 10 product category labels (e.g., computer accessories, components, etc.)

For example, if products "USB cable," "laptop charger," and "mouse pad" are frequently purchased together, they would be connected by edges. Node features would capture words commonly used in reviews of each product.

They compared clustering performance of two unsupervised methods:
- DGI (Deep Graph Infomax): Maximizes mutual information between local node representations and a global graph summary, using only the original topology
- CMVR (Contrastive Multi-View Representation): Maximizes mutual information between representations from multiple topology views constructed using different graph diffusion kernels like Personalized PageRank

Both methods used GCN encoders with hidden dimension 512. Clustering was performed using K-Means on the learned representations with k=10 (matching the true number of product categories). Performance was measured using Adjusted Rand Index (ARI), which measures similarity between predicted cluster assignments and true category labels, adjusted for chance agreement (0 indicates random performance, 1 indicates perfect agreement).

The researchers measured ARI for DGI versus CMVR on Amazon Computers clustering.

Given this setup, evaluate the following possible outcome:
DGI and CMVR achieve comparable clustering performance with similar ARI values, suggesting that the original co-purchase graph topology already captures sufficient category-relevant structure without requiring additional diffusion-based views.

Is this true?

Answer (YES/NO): NO